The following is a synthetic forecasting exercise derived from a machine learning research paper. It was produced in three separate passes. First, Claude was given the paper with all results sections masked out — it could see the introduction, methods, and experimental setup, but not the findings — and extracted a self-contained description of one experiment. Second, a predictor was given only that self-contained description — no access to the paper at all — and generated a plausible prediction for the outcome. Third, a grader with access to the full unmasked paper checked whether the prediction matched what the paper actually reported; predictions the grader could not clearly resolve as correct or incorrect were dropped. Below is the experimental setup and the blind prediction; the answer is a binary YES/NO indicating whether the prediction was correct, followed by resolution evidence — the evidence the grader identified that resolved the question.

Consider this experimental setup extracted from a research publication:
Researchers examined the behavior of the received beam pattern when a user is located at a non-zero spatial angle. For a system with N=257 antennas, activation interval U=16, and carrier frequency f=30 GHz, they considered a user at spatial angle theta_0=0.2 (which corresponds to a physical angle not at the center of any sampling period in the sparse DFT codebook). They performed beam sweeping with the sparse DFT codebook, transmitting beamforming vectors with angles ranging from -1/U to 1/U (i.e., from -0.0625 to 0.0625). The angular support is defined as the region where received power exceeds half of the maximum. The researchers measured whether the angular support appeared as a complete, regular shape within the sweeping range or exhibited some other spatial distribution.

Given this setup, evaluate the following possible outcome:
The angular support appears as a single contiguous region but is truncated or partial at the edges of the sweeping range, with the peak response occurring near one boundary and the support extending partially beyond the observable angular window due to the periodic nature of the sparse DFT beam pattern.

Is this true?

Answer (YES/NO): NO